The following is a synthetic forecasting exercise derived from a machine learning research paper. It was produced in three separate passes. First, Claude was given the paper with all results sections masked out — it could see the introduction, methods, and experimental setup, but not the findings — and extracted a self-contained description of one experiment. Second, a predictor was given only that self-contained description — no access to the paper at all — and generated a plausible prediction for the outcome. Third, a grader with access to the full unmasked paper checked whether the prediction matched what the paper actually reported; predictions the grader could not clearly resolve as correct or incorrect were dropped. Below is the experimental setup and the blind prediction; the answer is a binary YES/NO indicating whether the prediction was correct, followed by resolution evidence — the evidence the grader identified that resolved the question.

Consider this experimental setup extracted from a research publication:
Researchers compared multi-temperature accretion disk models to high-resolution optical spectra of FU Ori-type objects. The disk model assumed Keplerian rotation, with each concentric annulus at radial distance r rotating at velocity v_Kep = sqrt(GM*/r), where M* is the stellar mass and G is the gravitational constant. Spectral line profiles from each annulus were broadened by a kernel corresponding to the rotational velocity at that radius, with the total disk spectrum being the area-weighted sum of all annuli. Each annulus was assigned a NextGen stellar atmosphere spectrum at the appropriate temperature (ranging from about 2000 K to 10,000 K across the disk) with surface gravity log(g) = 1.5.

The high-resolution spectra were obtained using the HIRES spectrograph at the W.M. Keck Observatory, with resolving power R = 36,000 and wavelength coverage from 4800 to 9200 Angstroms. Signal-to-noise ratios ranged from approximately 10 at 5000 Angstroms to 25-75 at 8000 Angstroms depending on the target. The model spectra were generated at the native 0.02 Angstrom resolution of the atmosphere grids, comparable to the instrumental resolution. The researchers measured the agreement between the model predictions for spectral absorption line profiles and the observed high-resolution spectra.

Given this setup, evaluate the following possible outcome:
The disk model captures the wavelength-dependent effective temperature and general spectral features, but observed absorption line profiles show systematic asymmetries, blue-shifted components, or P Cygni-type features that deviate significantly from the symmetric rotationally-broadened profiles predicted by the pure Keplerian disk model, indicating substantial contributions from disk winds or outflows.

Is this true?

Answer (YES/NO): NO